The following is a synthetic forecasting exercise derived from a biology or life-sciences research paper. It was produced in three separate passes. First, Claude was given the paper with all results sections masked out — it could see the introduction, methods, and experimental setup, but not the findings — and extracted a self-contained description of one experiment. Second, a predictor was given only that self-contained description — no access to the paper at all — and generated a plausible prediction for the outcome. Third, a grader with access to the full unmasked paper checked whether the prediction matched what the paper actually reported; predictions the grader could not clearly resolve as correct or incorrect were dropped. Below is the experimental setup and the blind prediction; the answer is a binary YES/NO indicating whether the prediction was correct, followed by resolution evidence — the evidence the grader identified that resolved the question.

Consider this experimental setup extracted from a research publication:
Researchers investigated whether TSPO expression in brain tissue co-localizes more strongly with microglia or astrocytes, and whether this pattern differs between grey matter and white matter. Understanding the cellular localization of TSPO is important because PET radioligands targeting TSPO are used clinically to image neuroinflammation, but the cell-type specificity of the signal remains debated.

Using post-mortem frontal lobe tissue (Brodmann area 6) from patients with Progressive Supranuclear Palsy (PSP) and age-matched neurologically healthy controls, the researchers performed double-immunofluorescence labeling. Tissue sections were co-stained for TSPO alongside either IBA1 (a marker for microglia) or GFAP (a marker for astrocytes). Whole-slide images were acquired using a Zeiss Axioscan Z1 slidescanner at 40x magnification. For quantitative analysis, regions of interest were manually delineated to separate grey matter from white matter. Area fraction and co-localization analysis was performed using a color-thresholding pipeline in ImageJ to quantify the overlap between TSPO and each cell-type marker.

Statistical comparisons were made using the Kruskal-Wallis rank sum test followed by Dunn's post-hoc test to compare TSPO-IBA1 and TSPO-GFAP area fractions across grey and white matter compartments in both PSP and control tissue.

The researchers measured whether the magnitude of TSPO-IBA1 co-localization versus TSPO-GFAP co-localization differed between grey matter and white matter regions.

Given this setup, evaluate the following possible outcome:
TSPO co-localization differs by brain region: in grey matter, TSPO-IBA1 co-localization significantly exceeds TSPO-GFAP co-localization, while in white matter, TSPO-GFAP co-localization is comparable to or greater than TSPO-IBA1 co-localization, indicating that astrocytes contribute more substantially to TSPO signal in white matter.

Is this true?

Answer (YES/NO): NO